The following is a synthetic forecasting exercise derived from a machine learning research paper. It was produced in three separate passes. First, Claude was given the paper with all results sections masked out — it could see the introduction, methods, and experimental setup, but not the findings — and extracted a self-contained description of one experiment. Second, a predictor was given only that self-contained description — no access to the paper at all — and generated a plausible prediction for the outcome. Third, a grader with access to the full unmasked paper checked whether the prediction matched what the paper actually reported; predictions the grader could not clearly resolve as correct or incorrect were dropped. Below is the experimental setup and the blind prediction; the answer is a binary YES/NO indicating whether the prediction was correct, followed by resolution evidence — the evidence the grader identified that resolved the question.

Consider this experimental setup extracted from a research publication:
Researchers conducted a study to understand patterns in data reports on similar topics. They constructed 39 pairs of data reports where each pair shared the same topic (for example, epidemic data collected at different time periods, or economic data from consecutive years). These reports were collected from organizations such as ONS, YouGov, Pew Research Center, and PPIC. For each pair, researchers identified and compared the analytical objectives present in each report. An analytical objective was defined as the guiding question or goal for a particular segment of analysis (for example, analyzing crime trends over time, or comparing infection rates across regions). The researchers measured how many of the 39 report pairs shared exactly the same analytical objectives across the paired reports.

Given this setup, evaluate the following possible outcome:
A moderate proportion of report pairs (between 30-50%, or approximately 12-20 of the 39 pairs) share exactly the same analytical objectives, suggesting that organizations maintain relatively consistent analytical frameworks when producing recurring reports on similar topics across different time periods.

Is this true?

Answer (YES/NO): NO